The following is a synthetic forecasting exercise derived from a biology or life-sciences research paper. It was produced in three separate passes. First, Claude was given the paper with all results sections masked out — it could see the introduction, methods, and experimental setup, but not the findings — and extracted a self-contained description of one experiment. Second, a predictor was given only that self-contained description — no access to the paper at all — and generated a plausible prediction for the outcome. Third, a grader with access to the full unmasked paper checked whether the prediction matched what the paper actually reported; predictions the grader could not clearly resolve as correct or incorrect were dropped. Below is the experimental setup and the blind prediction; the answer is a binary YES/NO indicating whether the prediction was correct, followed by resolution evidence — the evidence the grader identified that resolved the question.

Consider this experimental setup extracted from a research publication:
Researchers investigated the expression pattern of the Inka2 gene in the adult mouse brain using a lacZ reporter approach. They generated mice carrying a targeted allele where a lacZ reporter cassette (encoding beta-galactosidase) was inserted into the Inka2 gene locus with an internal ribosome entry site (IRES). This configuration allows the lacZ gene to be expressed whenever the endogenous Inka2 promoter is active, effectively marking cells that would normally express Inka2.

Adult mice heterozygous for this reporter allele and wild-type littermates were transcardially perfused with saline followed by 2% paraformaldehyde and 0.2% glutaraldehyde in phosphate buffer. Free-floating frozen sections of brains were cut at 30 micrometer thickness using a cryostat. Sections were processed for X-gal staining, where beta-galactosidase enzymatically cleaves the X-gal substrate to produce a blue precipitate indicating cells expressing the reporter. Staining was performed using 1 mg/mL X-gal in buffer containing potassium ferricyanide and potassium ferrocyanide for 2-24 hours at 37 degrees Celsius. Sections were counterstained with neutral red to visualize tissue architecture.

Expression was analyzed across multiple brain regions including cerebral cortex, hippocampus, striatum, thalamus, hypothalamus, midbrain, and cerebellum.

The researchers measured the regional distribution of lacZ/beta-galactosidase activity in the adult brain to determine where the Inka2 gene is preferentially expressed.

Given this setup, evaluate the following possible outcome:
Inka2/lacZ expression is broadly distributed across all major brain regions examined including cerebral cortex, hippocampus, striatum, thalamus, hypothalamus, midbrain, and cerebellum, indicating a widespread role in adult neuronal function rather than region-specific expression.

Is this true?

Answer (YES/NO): NO